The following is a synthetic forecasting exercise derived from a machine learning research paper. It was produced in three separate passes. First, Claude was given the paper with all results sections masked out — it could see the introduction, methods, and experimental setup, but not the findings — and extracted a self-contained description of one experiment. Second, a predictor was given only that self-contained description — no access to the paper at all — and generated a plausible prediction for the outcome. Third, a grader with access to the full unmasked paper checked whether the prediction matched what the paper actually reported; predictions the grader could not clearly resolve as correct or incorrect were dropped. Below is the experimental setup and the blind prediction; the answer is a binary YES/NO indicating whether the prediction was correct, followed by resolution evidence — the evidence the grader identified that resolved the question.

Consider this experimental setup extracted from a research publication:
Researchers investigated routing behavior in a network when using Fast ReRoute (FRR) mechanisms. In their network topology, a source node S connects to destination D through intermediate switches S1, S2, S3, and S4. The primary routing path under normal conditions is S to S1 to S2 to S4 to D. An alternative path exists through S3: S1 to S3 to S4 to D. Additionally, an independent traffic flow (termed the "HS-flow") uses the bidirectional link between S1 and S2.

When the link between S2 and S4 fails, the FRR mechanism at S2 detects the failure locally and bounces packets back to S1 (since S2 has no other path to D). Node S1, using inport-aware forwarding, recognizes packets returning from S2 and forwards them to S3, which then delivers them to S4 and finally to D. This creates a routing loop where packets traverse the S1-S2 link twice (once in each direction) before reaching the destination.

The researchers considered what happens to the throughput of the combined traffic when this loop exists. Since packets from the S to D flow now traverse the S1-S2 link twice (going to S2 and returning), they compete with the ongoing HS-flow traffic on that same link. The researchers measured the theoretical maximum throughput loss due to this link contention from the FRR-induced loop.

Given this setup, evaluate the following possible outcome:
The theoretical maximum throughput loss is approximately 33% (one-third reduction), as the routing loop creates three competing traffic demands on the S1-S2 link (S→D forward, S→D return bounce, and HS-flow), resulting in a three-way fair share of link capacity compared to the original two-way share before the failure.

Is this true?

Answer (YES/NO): NO